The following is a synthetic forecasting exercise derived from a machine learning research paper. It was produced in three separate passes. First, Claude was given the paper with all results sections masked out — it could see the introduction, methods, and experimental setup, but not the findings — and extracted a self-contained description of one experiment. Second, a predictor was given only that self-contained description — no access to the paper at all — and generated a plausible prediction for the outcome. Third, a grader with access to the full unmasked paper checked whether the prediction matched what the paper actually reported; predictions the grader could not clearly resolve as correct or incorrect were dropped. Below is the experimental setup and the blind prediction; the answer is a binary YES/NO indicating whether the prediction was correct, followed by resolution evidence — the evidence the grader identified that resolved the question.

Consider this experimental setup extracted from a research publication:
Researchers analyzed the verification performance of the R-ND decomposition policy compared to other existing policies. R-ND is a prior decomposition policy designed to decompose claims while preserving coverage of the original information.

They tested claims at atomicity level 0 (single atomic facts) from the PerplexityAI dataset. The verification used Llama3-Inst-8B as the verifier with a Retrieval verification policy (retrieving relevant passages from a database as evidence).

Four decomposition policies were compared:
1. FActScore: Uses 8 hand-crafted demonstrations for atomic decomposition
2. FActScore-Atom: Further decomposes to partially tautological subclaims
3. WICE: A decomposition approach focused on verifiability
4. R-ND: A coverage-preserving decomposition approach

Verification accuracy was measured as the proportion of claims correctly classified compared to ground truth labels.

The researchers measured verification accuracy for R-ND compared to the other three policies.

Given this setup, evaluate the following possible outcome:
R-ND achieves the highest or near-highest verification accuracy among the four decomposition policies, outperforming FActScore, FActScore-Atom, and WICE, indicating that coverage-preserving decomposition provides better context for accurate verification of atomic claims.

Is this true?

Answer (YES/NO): NO